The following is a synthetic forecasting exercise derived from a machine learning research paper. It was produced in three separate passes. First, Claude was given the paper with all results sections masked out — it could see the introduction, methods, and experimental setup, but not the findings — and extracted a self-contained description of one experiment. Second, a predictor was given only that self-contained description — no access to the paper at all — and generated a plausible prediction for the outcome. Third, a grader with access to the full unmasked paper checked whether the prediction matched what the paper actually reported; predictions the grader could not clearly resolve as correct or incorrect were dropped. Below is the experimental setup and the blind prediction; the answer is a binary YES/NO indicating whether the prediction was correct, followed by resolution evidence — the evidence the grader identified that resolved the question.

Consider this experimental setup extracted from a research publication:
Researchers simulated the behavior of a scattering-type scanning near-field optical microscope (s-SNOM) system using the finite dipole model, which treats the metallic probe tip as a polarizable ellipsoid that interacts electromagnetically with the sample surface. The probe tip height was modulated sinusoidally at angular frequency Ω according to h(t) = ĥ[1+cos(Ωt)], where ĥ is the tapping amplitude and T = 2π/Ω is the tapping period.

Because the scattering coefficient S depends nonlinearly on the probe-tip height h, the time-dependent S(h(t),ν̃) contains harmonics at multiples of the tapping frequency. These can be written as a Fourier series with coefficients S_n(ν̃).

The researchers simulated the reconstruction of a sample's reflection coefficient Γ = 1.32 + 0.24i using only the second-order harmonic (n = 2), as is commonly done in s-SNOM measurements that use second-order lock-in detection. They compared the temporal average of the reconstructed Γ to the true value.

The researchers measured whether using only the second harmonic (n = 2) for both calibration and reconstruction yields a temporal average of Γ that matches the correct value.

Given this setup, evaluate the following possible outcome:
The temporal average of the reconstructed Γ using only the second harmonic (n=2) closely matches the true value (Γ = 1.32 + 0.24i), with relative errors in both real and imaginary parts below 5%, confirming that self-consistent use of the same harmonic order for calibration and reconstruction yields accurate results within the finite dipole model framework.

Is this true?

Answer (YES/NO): NO